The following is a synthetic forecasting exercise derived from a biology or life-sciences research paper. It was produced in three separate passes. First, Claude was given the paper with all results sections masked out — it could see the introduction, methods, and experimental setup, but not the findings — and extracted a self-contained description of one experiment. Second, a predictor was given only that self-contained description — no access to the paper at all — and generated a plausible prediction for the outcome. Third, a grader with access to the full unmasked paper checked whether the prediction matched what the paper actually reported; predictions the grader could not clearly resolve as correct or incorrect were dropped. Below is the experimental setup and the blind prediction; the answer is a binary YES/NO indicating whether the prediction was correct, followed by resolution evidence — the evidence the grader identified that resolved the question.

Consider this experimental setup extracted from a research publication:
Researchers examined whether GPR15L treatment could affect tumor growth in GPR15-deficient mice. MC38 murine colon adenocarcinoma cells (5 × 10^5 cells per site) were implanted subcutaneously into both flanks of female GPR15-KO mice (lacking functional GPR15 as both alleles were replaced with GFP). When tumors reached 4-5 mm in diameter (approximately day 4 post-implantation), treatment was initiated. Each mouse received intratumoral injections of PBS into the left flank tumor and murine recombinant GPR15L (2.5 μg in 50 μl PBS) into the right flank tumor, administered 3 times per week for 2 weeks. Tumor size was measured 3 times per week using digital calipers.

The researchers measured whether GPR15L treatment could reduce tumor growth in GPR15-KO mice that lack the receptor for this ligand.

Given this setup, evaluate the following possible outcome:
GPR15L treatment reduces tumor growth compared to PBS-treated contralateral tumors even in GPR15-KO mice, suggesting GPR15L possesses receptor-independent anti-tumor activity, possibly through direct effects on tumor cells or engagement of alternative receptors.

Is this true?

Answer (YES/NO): NO